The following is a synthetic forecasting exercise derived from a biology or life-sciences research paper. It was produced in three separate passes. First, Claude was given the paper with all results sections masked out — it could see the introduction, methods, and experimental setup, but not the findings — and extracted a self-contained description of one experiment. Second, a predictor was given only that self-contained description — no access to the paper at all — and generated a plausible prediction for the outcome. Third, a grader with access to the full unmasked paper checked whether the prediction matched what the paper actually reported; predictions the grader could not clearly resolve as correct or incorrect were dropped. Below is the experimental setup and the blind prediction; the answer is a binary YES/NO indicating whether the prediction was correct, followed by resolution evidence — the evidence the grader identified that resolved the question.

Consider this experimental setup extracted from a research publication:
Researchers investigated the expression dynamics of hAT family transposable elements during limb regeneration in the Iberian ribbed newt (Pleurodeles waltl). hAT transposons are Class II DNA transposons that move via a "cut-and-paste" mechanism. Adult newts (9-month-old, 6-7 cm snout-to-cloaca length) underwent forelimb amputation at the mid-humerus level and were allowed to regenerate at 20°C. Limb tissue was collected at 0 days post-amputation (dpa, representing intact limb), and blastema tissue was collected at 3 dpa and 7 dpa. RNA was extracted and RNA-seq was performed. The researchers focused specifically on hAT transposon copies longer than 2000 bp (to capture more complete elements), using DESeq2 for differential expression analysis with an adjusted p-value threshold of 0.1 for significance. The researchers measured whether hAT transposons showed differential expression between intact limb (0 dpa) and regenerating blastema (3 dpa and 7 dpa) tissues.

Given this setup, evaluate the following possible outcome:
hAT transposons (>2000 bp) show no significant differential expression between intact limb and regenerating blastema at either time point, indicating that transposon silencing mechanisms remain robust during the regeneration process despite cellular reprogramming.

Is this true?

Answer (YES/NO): NO